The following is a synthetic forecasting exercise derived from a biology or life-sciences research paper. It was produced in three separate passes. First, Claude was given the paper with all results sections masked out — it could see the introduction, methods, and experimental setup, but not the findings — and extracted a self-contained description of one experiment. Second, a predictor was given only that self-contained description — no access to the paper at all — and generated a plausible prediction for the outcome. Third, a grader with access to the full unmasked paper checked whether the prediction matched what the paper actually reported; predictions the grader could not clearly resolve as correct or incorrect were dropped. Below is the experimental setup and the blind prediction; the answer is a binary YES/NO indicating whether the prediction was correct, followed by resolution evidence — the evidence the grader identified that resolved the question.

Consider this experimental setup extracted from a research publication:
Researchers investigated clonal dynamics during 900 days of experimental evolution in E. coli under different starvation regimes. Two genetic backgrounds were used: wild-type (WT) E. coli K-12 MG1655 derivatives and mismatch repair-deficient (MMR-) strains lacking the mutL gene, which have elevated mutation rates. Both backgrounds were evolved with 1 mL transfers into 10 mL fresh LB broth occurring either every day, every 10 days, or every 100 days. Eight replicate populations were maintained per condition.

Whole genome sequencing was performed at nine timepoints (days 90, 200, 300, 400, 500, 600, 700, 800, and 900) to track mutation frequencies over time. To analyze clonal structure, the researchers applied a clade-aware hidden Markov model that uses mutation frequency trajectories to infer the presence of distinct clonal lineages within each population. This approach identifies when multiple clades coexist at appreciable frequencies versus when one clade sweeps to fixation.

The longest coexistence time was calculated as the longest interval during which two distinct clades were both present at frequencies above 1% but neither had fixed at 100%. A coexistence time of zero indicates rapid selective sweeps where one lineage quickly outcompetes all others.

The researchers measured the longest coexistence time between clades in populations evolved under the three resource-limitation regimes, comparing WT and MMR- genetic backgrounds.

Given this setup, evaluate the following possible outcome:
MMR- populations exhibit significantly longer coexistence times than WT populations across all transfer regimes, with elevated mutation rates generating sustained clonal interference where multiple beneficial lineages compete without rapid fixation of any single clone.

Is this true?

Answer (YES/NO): NO